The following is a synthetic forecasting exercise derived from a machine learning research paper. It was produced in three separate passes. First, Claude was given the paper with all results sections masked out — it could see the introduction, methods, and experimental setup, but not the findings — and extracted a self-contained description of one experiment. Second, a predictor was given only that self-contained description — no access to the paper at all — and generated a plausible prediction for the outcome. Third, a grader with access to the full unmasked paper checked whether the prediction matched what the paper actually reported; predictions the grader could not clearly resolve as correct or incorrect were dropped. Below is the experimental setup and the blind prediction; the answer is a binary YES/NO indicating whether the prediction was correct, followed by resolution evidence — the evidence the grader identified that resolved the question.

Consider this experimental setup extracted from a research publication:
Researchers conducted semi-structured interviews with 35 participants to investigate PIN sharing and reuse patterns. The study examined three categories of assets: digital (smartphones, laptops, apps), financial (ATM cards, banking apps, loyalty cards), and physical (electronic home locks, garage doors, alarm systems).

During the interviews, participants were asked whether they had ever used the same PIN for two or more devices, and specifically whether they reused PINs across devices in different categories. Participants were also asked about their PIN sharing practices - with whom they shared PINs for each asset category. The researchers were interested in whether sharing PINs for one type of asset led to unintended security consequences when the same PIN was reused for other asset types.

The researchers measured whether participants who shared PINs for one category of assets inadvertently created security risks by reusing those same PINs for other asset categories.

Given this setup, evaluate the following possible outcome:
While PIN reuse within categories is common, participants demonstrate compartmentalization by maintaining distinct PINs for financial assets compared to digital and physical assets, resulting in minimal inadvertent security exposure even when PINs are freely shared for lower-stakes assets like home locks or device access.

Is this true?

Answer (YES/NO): NO